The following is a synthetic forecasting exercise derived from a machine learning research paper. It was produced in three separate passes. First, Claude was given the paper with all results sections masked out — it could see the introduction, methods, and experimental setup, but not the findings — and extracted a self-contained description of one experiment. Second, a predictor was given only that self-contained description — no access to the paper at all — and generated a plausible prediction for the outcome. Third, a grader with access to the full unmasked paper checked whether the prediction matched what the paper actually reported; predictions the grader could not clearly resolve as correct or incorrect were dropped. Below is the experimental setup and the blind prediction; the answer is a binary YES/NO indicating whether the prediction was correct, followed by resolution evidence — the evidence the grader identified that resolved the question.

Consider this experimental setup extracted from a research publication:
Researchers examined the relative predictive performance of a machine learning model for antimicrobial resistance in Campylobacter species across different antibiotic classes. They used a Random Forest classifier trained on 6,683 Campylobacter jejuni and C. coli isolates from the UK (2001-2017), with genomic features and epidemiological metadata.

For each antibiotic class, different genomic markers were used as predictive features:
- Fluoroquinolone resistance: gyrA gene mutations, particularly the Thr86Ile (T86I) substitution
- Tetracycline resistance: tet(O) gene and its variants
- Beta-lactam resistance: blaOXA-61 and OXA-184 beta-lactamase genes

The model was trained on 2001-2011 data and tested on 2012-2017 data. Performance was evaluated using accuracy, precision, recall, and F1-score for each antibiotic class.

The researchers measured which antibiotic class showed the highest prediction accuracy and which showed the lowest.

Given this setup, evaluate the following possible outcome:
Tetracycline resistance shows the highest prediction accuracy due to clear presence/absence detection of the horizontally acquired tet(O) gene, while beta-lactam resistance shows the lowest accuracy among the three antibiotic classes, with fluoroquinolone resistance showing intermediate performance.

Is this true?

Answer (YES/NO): NO